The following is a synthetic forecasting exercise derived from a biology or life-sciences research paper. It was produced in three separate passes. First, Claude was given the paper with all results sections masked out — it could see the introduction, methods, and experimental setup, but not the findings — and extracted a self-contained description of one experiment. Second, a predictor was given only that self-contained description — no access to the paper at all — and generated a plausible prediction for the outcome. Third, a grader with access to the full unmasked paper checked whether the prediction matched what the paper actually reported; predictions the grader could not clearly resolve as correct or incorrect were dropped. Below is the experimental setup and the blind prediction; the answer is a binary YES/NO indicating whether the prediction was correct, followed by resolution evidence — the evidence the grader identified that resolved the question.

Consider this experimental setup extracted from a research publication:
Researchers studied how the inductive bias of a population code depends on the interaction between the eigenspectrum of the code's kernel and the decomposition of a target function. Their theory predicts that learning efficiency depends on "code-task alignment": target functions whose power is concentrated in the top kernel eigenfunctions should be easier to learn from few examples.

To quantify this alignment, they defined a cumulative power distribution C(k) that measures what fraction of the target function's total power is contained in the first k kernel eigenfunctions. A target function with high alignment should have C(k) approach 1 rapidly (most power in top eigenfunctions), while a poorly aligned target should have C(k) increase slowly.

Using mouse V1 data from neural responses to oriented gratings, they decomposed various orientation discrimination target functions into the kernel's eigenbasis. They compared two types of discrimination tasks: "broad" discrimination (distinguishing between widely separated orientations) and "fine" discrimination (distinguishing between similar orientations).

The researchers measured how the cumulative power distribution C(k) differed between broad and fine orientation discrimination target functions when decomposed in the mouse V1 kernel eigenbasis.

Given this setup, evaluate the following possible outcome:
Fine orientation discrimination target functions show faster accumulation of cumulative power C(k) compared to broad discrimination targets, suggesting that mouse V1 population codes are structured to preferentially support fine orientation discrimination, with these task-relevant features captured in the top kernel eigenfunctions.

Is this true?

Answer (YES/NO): NO